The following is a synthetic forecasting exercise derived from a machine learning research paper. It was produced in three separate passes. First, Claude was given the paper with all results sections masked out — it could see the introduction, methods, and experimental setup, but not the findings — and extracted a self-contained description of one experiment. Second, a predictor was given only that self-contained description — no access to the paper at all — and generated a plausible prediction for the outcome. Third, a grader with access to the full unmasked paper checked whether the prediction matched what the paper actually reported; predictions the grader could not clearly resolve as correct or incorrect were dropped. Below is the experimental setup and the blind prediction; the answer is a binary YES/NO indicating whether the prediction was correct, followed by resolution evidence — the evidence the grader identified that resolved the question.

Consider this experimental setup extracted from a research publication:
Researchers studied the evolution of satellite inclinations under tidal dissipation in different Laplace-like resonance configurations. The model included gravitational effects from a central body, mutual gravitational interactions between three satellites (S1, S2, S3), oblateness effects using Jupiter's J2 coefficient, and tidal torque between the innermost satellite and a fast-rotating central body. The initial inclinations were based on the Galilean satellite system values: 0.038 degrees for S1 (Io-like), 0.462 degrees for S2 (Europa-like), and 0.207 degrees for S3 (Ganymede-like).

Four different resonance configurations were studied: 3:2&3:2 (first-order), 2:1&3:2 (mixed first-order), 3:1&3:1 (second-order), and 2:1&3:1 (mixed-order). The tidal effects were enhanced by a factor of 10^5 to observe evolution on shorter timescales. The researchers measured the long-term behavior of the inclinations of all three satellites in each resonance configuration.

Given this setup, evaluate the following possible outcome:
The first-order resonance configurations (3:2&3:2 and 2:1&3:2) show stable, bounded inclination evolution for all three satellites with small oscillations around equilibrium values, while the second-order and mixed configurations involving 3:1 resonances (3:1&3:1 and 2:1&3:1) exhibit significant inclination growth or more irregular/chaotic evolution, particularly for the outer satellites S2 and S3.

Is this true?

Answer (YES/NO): NO